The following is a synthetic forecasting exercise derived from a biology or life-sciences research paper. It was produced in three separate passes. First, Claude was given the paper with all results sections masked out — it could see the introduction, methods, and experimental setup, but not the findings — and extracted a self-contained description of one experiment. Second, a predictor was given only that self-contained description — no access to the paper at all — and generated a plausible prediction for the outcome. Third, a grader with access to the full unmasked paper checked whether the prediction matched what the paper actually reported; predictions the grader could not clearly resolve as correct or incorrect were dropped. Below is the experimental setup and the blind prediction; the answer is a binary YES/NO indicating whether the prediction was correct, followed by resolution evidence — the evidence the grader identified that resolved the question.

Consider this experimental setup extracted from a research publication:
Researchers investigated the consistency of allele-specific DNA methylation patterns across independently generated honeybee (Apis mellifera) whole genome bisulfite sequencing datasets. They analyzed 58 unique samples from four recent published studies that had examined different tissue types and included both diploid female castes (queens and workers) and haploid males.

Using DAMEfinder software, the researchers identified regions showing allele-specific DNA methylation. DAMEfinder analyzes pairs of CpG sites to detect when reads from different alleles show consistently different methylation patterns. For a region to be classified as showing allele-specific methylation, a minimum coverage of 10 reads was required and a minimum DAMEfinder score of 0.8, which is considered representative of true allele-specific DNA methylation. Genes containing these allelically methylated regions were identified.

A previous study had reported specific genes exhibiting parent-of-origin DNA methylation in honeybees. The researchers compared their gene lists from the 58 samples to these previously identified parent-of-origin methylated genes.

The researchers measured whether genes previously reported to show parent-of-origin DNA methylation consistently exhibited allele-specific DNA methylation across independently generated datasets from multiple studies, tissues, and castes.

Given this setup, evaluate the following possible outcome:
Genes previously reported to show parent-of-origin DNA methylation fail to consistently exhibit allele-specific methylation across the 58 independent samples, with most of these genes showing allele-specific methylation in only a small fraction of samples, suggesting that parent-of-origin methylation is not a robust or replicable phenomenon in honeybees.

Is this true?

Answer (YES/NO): NO